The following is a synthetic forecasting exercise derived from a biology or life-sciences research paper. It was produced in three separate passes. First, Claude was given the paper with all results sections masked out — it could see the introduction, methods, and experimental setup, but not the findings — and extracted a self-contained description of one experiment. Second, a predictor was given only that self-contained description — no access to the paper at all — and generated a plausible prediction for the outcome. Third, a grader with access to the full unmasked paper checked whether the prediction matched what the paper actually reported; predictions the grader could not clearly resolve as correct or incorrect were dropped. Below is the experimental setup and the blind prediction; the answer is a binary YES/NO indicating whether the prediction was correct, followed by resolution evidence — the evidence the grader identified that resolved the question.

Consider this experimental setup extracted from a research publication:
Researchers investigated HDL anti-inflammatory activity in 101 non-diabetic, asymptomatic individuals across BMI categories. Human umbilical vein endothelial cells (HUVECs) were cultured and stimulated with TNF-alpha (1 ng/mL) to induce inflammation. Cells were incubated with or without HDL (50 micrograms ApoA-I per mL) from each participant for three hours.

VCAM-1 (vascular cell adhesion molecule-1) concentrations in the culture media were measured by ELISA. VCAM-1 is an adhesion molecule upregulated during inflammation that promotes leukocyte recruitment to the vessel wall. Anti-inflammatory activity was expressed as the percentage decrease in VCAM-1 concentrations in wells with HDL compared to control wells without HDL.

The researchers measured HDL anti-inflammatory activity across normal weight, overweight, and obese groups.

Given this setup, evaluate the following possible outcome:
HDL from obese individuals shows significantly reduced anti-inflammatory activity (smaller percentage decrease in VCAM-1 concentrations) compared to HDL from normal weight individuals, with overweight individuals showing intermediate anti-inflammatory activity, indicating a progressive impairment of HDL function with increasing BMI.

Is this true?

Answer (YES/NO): NO